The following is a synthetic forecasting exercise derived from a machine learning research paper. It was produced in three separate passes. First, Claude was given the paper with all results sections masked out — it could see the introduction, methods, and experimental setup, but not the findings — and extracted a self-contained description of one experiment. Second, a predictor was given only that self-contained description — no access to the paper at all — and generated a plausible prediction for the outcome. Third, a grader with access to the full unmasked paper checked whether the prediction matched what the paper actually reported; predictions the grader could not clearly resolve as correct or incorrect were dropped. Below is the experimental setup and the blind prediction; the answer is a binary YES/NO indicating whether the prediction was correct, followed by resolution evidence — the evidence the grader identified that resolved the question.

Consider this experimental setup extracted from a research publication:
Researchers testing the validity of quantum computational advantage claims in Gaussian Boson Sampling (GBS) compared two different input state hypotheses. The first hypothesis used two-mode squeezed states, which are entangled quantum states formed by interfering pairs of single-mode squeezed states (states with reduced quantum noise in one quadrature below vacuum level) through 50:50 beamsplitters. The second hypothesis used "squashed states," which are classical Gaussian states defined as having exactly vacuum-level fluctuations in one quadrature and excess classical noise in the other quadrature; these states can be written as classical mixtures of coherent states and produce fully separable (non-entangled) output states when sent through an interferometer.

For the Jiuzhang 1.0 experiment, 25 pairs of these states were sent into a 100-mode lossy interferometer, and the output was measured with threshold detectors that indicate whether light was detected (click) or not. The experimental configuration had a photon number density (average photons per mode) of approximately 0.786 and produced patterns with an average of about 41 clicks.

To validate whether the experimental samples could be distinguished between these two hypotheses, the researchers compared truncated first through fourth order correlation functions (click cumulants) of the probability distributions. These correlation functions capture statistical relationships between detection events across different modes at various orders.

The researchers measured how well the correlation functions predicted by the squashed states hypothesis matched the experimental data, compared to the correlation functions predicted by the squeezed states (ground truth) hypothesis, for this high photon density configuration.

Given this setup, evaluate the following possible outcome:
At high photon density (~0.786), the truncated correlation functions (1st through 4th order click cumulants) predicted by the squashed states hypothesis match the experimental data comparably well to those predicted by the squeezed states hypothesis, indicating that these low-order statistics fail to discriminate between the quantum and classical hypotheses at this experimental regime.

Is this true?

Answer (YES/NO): YES